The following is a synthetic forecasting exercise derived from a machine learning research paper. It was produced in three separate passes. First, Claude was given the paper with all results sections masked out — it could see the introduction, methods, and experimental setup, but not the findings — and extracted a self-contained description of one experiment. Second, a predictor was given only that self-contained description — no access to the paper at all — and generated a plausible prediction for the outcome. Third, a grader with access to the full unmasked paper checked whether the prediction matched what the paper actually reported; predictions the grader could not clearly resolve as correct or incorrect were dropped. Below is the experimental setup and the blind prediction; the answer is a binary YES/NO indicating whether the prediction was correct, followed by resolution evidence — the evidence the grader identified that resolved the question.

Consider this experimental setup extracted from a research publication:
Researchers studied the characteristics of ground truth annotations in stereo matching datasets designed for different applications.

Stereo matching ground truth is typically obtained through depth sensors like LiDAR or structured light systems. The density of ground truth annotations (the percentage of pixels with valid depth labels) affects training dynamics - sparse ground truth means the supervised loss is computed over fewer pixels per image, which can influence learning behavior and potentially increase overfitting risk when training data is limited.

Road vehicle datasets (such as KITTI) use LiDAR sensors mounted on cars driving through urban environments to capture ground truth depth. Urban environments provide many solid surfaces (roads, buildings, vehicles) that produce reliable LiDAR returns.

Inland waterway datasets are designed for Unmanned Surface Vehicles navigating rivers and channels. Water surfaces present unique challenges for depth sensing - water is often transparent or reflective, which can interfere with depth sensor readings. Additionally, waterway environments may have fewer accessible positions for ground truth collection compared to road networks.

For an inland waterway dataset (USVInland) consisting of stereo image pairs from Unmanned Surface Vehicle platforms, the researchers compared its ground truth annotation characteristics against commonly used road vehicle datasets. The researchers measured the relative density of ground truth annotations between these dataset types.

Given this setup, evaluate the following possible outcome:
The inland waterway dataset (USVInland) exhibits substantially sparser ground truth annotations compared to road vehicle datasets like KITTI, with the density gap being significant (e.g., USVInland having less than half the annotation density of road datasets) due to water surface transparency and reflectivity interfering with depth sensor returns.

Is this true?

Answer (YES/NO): NO